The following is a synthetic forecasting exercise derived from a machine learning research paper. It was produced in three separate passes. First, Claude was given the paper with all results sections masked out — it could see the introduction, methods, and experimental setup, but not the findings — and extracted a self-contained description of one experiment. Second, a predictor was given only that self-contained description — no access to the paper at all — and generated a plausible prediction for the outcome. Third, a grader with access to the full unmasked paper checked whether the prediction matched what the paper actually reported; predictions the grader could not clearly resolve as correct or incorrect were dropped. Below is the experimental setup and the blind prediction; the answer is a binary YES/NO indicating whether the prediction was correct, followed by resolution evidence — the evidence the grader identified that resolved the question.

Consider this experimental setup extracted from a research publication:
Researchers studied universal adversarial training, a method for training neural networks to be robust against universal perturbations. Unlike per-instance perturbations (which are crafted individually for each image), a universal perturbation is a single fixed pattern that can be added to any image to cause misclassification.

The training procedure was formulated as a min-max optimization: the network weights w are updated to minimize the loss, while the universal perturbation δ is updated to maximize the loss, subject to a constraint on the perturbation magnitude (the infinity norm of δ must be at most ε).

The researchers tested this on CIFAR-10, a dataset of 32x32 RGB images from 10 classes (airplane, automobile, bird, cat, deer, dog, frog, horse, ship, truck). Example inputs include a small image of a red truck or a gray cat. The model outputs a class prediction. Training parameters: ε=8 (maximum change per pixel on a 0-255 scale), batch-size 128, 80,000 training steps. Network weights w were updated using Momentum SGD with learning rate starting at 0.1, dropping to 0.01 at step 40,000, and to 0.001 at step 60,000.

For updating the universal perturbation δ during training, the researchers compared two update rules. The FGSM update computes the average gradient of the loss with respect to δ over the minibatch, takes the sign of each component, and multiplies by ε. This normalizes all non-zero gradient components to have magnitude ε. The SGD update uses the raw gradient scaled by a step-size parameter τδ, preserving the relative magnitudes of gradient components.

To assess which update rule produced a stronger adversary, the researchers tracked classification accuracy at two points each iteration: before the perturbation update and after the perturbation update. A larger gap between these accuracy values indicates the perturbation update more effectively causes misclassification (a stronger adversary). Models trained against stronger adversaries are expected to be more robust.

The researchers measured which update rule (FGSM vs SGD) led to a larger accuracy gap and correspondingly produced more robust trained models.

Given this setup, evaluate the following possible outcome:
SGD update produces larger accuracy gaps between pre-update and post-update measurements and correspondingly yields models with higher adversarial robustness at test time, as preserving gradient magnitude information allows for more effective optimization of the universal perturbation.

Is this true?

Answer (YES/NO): NO